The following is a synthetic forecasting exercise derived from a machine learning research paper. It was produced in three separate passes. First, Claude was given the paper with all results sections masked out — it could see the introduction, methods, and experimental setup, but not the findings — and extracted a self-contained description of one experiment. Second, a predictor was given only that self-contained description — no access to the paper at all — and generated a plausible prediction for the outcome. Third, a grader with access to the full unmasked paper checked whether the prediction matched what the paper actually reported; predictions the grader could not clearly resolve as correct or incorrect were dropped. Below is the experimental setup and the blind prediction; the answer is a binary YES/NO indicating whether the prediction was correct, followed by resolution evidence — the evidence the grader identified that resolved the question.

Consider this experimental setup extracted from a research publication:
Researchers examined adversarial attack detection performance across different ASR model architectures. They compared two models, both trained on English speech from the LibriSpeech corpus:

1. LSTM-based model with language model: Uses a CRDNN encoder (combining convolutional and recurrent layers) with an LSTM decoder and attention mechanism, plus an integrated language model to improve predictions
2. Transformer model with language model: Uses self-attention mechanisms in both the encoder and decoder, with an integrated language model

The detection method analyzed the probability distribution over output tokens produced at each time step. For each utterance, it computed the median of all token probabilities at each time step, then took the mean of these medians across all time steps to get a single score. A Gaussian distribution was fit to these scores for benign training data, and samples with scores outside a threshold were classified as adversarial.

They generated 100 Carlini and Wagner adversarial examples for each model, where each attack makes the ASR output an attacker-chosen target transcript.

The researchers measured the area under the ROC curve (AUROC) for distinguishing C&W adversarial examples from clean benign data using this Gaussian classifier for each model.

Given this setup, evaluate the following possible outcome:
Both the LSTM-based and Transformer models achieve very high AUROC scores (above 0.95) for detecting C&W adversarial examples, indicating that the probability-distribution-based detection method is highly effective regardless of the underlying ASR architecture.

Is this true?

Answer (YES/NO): YES